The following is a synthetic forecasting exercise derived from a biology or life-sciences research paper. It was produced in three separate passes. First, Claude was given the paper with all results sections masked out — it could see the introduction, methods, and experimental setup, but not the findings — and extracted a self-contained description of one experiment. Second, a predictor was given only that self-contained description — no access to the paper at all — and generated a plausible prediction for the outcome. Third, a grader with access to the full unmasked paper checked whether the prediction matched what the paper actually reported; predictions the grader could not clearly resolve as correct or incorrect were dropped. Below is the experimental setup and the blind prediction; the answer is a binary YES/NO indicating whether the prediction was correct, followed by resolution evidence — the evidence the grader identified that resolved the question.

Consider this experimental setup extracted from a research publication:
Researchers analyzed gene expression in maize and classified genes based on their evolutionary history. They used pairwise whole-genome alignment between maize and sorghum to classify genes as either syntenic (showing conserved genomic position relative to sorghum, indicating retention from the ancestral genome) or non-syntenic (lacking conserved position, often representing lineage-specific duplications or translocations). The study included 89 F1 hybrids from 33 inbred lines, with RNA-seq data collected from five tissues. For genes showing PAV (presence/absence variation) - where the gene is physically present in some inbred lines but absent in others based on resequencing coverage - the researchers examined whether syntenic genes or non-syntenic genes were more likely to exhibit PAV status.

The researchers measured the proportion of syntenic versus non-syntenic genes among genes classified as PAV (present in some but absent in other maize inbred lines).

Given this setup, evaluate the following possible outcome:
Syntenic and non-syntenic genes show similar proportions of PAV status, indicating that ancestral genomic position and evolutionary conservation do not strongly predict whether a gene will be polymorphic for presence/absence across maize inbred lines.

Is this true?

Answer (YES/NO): NO